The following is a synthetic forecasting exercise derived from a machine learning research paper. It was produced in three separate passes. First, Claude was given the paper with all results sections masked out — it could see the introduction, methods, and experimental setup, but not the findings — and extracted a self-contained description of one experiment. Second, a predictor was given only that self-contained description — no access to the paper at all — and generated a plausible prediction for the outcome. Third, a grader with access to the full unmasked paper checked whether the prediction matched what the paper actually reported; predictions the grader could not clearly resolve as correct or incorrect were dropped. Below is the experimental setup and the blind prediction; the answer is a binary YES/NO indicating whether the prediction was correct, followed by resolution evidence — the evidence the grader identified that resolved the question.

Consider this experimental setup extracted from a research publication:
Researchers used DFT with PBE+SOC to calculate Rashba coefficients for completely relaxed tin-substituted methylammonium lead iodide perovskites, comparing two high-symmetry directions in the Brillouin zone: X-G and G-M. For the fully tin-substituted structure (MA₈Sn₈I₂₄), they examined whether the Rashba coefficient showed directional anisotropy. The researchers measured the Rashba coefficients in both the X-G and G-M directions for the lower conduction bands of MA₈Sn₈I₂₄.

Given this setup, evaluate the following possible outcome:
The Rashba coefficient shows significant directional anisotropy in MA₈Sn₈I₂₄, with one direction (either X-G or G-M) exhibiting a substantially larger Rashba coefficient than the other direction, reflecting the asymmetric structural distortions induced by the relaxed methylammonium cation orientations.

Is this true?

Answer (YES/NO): YES